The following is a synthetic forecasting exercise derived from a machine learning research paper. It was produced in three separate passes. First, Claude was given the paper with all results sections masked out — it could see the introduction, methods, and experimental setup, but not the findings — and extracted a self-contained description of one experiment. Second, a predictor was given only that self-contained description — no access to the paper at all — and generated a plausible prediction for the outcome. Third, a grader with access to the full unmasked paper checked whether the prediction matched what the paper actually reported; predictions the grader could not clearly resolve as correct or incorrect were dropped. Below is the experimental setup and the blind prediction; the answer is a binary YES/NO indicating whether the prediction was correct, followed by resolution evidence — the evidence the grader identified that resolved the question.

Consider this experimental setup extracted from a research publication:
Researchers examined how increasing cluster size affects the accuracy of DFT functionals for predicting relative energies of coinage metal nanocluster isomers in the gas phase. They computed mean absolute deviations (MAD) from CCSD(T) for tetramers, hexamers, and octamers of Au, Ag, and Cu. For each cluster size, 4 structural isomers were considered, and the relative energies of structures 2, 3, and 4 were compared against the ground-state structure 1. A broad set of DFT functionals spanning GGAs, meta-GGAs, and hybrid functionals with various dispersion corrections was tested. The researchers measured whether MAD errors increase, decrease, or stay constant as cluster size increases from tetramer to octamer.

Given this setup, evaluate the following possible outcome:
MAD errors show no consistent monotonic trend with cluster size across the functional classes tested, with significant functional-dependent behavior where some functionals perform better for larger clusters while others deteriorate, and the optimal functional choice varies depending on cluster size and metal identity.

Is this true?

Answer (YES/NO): NO